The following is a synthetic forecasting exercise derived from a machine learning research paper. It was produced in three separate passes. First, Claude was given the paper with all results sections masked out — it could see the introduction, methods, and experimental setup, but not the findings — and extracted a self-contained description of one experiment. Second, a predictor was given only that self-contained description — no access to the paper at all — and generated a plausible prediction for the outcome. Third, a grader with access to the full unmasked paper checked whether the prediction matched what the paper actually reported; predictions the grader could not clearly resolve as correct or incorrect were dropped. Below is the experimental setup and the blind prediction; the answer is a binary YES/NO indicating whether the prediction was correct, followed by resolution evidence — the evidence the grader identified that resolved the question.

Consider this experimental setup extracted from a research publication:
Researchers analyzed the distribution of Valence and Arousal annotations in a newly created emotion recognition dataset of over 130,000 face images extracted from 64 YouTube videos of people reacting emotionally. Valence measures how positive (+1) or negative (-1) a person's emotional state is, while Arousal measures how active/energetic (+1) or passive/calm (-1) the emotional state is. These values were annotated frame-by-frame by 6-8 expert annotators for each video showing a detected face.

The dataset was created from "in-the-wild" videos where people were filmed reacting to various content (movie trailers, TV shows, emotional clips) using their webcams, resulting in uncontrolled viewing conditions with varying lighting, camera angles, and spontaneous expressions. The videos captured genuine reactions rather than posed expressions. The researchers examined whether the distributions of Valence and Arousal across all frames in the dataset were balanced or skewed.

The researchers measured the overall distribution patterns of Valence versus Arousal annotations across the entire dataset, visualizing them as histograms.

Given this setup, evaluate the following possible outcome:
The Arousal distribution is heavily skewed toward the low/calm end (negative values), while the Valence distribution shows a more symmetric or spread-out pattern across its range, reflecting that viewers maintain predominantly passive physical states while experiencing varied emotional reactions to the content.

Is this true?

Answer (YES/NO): NO